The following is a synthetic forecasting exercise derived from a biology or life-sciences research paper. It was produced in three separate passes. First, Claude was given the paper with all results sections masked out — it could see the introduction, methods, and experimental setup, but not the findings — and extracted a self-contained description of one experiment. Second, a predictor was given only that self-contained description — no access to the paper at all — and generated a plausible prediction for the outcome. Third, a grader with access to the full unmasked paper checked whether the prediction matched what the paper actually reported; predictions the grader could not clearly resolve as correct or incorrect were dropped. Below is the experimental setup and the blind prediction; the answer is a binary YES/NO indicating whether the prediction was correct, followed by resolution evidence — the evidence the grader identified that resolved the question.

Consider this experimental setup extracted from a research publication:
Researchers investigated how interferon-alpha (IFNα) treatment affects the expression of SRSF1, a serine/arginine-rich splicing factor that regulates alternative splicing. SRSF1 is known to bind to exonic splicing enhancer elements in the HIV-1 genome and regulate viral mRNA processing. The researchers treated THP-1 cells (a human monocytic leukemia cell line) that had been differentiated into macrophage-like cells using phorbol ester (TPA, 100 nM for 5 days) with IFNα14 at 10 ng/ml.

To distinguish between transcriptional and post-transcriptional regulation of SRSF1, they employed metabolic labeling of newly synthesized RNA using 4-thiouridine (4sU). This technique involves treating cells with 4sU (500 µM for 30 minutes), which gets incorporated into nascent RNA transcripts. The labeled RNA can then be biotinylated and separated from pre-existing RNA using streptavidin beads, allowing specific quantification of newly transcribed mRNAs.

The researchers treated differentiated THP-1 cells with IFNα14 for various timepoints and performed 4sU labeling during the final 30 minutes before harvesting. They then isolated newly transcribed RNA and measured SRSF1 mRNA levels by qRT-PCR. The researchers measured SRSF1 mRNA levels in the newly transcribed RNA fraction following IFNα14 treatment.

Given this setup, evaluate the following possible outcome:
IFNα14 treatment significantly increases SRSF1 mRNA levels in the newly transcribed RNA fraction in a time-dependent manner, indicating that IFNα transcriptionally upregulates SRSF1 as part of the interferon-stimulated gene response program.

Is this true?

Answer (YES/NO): NO